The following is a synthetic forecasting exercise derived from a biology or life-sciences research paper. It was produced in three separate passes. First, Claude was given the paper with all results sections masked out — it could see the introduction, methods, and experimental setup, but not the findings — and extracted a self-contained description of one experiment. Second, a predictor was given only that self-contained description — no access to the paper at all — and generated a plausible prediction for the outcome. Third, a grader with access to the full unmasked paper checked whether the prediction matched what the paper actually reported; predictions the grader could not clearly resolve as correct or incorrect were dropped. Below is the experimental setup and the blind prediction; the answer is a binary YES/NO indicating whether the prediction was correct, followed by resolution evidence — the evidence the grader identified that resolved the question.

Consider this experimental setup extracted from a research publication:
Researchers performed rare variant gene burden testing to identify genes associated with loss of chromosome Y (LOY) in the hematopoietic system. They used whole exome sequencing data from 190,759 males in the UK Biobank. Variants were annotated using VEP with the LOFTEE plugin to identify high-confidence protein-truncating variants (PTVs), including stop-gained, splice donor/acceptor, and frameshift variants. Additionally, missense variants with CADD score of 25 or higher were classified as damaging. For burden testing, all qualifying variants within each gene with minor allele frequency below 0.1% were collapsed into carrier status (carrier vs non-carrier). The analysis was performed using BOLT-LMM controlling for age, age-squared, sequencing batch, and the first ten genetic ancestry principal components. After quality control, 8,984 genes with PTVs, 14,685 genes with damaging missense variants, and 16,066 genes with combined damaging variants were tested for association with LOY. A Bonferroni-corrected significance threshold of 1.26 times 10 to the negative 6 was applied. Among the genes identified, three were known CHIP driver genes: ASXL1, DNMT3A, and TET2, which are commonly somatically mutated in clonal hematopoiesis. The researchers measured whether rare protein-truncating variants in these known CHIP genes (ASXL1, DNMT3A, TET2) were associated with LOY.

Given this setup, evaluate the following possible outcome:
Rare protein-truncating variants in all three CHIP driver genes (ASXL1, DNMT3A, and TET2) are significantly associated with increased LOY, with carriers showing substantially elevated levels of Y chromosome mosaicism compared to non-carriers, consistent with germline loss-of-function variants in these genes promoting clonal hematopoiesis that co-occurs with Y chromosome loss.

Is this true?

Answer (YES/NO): NO